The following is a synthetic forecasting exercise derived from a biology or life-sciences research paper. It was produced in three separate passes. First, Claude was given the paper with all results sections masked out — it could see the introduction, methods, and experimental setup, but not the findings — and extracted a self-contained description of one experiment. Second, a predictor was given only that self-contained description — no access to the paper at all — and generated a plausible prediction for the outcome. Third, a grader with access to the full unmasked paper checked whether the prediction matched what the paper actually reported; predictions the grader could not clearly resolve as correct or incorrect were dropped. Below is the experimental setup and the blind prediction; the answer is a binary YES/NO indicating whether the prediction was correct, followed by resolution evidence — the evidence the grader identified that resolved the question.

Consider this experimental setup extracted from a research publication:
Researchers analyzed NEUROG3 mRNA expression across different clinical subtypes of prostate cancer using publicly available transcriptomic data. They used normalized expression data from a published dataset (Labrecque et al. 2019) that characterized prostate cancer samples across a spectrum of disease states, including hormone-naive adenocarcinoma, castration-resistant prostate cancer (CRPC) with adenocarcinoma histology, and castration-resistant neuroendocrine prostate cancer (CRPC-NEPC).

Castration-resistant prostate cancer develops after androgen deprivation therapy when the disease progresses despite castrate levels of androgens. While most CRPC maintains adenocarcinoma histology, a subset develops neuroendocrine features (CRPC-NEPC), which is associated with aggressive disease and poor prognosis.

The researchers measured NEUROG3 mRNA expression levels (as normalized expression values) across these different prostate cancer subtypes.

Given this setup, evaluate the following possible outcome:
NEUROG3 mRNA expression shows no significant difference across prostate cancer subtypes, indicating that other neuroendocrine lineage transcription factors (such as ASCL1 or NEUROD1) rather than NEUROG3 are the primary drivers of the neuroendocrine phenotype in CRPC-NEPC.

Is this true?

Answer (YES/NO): NO